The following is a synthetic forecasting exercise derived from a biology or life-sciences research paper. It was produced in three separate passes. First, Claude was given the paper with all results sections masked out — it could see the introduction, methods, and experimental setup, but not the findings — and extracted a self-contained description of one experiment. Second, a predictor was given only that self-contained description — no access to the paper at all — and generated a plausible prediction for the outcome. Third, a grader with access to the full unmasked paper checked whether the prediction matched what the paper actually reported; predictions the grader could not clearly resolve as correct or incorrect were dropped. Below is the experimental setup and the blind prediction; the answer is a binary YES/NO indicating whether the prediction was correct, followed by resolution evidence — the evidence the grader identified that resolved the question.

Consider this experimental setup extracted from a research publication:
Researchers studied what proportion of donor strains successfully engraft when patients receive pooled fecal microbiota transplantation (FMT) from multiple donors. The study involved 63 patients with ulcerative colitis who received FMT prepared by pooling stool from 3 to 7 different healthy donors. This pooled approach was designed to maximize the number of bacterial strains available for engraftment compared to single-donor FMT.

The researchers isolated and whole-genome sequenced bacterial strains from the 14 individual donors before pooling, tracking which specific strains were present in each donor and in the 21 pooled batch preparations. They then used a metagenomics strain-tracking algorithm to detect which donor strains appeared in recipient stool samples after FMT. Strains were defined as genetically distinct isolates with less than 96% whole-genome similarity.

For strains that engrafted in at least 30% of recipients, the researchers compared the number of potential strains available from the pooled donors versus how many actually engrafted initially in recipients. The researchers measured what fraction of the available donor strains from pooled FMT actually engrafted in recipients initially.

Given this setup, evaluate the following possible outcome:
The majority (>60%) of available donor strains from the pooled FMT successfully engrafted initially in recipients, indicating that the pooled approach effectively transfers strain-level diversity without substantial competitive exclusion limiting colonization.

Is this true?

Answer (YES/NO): NO